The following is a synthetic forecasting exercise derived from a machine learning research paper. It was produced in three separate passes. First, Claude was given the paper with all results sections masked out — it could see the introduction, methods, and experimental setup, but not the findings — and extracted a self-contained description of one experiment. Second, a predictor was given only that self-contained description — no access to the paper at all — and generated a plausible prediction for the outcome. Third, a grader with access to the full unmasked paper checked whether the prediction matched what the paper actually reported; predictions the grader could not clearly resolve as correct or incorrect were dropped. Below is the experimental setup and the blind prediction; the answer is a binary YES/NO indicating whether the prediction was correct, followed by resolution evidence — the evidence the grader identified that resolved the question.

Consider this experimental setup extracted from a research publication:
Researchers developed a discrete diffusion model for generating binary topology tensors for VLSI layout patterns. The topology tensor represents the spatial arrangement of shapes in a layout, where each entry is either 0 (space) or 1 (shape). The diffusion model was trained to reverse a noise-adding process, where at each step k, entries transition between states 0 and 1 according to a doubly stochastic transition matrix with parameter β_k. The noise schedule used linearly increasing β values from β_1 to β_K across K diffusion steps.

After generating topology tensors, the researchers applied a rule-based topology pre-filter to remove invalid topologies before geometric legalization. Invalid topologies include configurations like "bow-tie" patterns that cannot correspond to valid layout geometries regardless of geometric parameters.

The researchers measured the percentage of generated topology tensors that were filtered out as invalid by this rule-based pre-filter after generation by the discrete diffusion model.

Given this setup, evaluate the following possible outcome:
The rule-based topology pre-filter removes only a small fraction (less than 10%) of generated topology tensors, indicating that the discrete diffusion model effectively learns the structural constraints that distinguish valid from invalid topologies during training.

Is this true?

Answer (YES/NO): YES